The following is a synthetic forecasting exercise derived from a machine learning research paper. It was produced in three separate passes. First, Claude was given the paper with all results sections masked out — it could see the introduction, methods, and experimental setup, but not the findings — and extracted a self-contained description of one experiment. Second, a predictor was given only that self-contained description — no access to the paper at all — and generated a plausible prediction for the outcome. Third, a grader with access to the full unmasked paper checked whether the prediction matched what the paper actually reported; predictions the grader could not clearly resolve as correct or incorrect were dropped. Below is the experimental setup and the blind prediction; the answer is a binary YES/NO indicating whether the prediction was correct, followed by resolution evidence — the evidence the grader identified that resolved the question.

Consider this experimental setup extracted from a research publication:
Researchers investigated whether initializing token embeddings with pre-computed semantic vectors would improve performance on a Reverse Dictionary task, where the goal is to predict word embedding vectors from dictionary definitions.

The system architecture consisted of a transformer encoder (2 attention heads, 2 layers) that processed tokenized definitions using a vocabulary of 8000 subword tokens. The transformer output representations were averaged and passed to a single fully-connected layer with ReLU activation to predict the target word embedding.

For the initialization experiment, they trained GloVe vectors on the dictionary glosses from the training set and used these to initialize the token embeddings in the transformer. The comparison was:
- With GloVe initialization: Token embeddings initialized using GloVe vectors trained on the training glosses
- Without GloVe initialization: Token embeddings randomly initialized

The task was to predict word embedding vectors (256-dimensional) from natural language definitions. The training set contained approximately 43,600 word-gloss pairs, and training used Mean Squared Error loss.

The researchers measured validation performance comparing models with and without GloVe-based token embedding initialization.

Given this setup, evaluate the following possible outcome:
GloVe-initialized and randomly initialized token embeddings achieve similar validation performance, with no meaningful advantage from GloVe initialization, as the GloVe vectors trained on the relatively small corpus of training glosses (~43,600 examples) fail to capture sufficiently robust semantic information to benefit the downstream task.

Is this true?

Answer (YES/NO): YES